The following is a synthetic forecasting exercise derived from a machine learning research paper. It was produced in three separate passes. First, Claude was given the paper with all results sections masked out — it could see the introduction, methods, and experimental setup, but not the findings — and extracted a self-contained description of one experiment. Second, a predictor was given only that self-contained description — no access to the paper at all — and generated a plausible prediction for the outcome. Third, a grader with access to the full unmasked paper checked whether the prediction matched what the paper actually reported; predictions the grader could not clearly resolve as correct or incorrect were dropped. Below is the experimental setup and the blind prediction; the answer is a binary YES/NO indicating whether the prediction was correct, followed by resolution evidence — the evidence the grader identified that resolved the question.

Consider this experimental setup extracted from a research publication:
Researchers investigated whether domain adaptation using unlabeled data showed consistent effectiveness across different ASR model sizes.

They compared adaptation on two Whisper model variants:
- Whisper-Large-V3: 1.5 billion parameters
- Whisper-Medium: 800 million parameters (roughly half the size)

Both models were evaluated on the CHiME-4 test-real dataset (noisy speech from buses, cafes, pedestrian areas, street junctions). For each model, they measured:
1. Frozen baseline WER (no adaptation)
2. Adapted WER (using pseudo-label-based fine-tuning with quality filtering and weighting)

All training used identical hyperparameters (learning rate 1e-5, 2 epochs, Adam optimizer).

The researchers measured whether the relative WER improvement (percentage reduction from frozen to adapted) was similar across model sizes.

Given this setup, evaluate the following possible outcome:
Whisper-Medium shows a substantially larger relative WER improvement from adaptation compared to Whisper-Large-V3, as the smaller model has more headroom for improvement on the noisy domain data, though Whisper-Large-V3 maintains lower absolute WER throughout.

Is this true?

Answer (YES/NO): NO